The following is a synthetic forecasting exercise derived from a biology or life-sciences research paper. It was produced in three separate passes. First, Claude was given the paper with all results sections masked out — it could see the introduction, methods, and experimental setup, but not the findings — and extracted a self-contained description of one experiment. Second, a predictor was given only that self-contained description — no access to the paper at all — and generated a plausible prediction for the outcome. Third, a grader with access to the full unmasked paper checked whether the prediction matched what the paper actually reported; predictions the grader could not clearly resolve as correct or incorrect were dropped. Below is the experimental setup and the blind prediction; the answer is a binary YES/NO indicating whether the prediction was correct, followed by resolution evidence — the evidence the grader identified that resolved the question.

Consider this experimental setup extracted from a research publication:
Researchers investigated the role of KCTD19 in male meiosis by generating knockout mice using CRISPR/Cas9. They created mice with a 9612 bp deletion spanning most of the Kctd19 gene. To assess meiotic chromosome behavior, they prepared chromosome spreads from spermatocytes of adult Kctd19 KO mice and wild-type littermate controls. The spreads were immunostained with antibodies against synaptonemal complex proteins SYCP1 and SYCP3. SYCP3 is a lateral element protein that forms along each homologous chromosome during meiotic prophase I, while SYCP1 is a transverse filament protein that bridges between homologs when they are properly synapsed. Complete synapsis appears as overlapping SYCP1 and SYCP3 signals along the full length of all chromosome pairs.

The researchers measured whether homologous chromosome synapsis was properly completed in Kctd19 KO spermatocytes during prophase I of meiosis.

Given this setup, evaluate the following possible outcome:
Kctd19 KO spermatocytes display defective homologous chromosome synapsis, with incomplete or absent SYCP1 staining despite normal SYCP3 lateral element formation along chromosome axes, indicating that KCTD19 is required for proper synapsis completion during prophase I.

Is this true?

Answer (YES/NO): NO